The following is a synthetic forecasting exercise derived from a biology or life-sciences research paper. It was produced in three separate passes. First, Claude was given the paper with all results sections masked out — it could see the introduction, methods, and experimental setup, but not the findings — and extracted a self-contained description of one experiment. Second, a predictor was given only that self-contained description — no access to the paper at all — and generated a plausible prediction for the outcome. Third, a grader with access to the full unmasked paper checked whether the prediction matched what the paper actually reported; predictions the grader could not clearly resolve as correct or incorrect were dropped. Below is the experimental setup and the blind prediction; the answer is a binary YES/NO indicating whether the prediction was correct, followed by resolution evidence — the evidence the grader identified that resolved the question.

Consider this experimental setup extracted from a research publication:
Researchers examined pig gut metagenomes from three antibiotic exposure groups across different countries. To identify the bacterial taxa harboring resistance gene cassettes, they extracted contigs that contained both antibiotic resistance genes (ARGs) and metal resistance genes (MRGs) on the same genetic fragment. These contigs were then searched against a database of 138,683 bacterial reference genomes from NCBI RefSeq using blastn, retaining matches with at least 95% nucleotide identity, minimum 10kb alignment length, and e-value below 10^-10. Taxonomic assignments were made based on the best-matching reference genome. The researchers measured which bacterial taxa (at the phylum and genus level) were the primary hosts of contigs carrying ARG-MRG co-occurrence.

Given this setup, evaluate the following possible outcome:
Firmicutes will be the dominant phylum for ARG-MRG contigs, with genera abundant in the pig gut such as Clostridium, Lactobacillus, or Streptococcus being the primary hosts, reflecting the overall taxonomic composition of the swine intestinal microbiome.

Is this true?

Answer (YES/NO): NO